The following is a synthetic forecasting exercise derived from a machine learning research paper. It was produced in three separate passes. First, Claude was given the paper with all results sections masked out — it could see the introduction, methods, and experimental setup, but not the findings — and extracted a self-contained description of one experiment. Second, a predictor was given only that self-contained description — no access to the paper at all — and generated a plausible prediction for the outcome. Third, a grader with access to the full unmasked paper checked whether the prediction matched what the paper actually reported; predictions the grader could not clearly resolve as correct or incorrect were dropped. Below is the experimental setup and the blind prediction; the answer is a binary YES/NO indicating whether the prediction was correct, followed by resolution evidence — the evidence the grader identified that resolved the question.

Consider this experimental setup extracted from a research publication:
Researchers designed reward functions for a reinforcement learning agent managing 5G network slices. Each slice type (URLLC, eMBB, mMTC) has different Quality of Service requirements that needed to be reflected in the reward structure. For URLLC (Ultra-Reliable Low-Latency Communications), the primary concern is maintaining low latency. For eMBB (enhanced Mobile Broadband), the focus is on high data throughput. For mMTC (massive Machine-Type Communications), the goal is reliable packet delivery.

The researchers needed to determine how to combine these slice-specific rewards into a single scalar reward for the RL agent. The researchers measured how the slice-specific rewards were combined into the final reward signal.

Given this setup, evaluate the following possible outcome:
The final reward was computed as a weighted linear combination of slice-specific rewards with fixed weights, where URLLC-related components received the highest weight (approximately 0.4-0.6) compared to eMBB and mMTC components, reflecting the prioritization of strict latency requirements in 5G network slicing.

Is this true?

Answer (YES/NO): NO